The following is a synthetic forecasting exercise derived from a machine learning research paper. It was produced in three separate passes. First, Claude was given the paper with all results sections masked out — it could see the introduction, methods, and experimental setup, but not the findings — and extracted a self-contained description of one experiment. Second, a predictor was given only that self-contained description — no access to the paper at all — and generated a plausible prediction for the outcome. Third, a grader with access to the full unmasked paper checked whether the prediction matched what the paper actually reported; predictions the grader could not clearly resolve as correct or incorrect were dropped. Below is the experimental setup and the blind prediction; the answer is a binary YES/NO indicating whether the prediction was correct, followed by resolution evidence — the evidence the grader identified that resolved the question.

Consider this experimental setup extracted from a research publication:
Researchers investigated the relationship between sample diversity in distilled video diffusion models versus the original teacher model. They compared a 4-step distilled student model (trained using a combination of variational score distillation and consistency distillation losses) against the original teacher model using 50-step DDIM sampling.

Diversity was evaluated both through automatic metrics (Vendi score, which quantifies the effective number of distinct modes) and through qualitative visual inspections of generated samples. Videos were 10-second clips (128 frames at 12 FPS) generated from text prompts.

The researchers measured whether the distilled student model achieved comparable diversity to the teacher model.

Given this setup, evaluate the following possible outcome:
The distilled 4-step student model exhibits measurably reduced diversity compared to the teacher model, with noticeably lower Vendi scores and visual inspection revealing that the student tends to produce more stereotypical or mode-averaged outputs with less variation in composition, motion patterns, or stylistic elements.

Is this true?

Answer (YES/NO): YES